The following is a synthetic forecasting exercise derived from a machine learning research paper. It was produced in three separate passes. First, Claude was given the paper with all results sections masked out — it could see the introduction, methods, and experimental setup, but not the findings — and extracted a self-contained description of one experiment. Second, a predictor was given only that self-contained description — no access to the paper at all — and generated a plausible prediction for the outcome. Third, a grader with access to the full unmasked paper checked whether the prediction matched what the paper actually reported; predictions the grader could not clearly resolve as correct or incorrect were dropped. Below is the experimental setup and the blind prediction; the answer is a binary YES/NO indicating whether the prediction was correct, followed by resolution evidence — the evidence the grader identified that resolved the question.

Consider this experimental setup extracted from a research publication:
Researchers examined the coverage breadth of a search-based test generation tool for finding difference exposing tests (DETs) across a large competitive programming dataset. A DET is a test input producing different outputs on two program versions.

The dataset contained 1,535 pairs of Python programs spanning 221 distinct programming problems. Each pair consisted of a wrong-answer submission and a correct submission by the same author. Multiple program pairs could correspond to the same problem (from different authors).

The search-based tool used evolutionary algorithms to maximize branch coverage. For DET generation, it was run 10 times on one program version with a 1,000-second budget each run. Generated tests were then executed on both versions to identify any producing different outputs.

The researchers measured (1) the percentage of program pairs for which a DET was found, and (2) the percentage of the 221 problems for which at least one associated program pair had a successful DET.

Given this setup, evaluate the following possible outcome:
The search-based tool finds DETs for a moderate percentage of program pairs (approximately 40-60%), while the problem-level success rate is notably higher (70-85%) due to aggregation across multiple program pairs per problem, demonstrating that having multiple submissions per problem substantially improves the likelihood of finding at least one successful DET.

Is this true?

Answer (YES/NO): NO